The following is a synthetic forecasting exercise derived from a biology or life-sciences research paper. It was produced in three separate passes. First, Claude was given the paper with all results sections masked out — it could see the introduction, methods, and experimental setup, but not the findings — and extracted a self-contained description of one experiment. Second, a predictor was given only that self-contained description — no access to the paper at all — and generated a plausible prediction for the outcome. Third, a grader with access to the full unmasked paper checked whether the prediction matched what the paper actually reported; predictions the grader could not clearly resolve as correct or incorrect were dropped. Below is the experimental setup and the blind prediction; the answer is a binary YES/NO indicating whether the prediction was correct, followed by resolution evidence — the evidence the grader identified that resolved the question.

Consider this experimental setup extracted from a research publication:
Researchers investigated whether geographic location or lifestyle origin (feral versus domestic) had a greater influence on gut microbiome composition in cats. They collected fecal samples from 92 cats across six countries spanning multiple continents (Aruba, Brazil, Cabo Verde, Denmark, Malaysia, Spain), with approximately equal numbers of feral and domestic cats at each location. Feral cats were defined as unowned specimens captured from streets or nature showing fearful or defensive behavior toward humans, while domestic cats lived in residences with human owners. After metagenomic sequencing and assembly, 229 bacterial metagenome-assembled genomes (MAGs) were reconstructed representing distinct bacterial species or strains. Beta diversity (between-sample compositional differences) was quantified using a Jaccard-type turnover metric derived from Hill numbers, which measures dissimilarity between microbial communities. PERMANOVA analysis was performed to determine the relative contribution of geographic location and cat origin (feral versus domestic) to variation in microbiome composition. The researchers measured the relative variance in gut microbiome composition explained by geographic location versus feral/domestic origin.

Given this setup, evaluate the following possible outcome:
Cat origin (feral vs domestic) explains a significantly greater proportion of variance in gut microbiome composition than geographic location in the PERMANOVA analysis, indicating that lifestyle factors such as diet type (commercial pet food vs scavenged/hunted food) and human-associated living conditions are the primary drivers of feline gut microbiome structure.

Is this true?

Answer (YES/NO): NO